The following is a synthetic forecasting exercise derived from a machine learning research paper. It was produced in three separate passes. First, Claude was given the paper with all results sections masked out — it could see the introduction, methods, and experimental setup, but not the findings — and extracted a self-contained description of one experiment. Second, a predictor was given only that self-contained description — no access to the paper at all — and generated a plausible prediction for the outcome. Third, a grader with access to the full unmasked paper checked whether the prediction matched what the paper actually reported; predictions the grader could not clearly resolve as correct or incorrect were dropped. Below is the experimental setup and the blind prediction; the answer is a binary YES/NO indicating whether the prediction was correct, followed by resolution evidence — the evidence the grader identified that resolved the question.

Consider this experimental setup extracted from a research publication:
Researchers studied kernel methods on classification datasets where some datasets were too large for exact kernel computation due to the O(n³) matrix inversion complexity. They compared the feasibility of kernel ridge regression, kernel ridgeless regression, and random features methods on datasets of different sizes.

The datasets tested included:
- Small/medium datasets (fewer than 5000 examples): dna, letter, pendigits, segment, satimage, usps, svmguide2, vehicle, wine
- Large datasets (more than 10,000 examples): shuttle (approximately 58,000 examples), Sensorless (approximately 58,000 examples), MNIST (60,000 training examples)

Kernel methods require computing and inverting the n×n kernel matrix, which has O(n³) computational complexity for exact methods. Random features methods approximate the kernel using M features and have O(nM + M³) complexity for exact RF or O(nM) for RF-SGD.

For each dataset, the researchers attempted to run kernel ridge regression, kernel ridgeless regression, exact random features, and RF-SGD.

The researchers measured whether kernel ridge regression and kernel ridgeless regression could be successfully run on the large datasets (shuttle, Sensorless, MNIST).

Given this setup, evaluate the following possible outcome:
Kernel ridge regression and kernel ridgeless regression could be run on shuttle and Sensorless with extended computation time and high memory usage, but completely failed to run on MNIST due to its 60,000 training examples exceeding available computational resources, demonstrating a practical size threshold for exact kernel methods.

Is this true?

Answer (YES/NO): NO